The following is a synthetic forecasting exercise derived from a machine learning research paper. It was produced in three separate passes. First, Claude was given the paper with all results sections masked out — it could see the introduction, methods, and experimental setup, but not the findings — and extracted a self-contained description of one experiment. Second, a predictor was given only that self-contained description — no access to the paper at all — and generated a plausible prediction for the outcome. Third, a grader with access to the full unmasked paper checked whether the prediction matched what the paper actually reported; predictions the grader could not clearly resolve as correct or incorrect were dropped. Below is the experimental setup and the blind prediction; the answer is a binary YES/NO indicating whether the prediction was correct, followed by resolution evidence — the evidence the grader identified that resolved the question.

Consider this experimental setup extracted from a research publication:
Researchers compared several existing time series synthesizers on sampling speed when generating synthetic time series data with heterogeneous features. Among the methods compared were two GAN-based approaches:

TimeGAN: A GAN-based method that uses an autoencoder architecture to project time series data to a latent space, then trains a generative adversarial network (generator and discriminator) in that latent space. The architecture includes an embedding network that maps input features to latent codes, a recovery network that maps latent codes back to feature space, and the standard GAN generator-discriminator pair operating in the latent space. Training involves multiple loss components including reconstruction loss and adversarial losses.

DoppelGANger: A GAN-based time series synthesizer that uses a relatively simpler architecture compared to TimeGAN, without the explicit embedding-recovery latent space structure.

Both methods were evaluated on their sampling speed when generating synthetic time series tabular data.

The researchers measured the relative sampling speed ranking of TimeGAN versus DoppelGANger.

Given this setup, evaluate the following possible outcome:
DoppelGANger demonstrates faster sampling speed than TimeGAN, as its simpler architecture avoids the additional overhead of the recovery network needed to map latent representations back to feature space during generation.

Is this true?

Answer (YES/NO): YES